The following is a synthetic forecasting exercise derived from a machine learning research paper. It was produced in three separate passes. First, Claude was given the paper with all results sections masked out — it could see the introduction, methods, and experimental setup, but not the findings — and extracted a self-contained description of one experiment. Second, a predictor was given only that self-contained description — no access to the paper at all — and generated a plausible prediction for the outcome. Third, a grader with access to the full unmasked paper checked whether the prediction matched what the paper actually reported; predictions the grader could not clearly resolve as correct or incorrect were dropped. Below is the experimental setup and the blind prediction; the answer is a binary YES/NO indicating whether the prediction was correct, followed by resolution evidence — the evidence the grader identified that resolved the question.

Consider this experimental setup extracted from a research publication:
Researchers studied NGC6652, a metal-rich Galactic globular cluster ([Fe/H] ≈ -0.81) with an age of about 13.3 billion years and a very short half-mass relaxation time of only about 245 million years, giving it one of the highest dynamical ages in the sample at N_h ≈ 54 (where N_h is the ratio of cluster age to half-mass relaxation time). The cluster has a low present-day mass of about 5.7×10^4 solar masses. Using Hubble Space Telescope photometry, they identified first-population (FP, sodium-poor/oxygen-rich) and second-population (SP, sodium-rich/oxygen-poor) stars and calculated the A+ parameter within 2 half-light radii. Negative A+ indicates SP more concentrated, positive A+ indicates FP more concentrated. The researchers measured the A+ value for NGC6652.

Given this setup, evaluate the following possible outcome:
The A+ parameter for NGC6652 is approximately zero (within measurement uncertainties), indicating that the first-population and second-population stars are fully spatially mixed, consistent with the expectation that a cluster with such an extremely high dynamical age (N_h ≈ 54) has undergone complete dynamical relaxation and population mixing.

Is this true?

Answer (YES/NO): NO